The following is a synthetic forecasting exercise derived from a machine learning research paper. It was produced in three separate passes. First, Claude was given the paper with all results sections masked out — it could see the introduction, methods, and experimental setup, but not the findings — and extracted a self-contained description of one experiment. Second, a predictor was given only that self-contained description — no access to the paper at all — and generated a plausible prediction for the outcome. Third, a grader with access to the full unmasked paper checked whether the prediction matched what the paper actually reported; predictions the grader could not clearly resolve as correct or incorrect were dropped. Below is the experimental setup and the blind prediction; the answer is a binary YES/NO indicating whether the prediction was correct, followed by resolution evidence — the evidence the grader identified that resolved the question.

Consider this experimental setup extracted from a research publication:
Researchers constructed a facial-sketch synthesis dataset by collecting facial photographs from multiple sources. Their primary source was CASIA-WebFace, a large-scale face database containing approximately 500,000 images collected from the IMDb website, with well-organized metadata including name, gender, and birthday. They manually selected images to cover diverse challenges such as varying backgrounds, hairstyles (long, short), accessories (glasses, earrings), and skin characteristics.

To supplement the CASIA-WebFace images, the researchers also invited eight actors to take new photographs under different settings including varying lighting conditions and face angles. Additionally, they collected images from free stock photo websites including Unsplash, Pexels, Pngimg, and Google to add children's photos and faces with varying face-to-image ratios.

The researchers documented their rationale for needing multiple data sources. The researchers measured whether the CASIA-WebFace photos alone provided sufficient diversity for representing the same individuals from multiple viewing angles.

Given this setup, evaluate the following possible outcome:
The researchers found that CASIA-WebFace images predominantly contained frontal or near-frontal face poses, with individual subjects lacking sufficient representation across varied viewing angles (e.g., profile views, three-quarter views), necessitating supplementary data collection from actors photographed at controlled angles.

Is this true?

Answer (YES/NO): NO